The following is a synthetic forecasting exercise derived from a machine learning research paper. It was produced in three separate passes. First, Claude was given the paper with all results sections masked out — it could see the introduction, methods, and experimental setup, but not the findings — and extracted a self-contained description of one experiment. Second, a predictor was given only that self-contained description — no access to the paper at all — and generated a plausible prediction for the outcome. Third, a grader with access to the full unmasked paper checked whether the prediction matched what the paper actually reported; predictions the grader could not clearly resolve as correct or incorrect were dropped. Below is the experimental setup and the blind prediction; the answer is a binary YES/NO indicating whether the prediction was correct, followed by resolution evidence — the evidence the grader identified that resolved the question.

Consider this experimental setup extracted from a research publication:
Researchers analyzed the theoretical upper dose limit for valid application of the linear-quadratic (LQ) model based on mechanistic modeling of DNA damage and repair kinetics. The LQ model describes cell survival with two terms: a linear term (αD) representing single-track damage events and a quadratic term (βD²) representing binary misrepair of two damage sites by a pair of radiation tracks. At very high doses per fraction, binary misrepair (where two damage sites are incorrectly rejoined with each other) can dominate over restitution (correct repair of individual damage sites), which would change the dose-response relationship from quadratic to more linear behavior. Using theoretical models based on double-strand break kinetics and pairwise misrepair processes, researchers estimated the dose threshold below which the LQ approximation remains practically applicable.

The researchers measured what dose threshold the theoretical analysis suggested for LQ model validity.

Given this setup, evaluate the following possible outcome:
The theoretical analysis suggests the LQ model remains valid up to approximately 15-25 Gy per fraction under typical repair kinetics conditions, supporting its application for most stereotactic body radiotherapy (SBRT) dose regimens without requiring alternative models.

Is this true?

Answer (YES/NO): YES